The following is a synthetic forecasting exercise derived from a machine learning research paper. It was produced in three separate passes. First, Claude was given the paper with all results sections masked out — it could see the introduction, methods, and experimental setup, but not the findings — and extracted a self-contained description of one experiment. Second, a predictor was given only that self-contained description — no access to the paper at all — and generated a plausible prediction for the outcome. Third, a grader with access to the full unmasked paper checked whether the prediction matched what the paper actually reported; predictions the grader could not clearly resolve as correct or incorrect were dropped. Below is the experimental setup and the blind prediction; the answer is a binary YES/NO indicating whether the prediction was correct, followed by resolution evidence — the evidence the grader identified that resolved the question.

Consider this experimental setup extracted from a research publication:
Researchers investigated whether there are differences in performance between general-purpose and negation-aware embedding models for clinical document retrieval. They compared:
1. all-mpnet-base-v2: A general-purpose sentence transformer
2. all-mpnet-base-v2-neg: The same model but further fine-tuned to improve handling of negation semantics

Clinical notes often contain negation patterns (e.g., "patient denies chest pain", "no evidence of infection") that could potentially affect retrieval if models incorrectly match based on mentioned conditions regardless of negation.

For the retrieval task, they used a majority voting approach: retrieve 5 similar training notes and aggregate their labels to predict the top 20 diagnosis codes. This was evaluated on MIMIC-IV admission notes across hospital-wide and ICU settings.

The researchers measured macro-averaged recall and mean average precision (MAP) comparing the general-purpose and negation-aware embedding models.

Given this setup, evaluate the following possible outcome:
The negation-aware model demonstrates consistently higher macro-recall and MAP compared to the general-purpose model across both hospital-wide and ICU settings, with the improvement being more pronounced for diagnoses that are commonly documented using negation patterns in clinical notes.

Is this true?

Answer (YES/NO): NO